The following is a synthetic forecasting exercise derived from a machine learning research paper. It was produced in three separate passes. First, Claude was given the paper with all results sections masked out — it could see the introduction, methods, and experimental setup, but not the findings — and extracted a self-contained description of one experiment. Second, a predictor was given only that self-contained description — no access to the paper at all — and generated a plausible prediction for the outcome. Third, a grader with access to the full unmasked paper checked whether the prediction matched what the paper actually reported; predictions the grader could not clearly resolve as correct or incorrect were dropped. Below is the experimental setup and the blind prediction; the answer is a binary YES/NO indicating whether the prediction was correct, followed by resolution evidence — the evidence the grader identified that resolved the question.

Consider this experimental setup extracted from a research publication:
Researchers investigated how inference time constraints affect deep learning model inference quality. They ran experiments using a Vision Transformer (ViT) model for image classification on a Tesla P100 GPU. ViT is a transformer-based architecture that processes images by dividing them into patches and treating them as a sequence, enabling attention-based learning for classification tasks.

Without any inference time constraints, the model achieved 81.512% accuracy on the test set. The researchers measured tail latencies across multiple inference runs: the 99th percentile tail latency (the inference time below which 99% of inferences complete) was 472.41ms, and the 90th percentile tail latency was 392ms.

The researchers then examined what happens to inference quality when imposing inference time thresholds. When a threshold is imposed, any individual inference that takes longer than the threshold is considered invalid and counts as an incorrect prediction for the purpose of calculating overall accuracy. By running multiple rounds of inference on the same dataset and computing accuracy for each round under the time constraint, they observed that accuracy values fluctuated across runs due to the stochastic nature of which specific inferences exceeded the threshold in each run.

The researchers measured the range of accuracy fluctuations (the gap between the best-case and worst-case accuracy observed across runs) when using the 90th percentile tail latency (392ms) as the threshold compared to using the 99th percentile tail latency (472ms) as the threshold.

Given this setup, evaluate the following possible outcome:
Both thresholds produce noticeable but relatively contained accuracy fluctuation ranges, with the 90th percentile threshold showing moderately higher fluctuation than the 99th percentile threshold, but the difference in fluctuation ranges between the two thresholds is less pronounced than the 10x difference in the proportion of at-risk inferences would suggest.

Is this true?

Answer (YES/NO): NO